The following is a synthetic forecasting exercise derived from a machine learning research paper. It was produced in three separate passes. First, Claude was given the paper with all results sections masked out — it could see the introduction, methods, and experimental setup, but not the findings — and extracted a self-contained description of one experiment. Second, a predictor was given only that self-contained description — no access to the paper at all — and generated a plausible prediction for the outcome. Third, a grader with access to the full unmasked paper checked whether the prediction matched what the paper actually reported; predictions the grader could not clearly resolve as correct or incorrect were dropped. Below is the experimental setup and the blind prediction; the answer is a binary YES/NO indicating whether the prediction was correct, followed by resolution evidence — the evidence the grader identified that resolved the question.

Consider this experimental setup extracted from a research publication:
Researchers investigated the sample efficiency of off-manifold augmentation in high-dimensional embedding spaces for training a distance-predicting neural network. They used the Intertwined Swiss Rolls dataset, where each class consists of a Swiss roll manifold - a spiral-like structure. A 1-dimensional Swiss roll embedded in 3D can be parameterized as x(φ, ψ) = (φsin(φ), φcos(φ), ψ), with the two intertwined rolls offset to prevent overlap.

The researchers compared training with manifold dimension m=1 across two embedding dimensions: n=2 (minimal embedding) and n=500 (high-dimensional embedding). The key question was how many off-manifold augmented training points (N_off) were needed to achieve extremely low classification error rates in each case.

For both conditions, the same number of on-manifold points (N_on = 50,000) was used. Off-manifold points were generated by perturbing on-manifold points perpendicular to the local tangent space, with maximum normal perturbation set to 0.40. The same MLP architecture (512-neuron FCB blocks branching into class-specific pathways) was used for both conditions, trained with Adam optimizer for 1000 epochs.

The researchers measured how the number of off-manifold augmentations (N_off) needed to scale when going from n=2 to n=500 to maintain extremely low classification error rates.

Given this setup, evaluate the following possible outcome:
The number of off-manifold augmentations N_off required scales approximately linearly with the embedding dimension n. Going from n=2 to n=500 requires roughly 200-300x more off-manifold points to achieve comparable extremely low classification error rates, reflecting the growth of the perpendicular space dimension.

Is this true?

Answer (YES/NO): NO